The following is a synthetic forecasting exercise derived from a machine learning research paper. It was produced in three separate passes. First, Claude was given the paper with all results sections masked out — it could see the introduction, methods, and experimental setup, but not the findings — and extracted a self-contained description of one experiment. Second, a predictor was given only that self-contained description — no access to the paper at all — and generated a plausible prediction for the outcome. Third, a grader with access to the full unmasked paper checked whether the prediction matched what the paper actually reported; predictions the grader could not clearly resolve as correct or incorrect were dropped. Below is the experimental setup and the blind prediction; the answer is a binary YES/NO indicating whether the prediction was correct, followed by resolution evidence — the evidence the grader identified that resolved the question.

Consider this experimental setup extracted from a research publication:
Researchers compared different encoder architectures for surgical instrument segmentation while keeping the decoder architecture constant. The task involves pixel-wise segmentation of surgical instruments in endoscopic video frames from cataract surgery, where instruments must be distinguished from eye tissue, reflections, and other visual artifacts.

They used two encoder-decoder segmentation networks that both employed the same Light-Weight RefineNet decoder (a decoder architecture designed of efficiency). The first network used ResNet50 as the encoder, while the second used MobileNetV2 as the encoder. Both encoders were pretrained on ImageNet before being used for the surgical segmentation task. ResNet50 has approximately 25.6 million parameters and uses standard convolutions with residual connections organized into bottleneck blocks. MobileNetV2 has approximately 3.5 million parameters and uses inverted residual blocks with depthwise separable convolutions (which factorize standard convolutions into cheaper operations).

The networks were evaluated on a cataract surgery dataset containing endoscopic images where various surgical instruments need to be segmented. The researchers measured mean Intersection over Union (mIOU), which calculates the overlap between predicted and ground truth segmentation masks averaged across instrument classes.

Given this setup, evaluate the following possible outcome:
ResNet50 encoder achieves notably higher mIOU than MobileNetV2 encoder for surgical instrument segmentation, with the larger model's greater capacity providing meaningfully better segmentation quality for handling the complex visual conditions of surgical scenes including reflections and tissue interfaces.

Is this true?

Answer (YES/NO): NO